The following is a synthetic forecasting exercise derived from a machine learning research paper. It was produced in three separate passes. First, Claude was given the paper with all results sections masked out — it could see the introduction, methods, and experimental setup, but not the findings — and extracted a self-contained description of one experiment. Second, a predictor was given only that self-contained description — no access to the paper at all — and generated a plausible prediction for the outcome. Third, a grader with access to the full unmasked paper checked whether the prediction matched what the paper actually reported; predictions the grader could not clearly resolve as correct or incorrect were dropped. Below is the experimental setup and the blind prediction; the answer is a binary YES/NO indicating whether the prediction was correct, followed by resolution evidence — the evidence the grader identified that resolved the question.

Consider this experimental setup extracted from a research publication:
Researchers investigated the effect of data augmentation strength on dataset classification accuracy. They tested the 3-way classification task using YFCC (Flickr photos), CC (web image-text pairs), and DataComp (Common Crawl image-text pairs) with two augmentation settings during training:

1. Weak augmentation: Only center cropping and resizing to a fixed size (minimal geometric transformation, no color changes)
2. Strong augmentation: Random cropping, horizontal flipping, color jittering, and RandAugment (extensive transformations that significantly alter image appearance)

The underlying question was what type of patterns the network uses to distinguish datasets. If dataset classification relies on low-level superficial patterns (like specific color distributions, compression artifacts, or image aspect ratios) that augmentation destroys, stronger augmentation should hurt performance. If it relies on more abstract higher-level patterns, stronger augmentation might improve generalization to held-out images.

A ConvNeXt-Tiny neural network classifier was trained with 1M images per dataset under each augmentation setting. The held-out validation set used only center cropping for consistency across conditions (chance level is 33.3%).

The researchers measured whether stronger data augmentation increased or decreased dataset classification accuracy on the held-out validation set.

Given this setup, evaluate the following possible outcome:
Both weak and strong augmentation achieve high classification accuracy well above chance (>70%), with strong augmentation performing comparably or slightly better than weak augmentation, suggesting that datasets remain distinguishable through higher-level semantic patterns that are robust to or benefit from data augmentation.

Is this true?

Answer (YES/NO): NO